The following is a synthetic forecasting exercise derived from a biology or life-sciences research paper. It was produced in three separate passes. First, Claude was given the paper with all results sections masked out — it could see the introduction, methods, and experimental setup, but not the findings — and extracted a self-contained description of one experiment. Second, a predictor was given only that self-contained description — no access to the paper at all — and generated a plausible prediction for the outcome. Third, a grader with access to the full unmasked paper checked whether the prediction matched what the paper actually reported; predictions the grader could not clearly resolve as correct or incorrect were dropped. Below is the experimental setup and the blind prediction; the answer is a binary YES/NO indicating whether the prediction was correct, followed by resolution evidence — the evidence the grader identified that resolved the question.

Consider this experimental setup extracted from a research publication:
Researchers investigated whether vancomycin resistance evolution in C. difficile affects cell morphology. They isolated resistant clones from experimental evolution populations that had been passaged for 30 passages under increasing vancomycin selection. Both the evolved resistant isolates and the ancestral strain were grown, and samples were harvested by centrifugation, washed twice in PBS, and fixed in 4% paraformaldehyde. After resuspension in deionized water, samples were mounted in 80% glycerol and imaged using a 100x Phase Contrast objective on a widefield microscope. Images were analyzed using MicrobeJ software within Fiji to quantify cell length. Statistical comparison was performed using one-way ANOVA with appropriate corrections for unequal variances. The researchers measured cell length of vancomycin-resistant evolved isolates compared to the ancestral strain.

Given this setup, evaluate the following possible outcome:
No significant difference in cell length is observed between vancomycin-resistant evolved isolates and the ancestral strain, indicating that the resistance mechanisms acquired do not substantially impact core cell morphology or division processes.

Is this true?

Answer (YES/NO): NO